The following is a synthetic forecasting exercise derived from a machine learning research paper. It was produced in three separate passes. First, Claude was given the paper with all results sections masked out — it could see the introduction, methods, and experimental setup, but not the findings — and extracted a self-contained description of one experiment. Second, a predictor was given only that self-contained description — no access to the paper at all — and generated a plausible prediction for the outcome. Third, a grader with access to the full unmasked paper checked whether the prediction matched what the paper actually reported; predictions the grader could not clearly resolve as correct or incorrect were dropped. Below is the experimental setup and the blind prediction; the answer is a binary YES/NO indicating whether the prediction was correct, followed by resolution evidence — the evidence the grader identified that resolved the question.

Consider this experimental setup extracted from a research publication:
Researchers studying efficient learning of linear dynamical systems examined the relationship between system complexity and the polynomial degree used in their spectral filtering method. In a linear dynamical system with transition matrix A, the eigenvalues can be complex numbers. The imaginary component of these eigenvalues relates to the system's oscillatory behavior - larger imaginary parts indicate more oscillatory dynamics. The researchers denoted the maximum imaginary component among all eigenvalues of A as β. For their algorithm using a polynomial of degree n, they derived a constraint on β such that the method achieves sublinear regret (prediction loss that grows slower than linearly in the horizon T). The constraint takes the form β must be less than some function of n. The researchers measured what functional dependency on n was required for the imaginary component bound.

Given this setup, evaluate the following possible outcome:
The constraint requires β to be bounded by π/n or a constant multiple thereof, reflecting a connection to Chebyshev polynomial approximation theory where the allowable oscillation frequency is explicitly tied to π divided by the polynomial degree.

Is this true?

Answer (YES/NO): NO